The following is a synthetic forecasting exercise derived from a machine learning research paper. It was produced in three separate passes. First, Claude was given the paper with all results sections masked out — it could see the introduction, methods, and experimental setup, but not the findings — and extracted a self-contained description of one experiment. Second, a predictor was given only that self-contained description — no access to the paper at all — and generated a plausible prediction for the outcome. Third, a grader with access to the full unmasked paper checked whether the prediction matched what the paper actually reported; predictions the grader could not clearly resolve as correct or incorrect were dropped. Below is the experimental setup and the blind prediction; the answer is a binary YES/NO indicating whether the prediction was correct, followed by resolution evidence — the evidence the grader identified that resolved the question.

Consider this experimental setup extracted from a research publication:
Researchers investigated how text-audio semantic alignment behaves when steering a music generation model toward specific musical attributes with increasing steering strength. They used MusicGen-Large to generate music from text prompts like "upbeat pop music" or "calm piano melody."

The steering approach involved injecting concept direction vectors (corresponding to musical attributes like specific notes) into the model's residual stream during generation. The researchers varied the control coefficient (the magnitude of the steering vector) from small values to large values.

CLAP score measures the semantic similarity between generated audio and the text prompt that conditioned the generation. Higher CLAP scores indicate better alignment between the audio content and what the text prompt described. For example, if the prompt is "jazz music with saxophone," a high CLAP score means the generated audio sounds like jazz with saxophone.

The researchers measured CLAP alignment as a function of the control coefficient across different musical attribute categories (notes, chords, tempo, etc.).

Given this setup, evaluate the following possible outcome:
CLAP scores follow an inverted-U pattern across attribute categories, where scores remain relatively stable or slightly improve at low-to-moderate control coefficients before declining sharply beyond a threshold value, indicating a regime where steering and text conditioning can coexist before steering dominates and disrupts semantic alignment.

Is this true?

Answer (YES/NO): NO